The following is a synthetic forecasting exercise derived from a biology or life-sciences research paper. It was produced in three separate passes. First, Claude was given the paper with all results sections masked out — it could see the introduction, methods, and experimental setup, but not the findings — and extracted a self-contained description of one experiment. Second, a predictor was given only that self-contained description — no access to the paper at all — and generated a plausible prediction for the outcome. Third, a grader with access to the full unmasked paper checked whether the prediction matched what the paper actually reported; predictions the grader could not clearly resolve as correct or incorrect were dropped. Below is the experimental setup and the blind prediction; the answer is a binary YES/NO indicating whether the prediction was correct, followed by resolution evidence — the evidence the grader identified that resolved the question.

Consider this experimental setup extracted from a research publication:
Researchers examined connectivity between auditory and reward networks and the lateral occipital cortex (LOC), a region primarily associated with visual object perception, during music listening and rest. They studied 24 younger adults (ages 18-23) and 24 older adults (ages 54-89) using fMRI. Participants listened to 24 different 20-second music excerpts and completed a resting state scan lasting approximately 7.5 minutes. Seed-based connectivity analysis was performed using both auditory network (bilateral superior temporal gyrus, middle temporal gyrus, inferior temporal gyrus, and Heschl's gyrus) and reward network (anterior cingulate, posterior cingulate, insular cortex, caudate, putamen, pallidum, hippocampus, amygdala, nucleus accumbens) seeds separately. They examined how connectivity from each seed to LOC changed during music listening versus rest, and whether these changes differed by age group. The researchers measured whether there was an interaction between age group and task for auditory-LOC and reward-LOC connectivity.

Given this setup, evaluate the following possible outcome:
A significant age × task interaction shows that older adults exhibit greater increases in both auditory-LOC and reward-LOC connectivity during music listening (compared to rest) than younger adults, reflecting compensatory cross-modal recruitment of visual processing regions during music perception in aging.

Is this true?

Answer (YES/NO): NO